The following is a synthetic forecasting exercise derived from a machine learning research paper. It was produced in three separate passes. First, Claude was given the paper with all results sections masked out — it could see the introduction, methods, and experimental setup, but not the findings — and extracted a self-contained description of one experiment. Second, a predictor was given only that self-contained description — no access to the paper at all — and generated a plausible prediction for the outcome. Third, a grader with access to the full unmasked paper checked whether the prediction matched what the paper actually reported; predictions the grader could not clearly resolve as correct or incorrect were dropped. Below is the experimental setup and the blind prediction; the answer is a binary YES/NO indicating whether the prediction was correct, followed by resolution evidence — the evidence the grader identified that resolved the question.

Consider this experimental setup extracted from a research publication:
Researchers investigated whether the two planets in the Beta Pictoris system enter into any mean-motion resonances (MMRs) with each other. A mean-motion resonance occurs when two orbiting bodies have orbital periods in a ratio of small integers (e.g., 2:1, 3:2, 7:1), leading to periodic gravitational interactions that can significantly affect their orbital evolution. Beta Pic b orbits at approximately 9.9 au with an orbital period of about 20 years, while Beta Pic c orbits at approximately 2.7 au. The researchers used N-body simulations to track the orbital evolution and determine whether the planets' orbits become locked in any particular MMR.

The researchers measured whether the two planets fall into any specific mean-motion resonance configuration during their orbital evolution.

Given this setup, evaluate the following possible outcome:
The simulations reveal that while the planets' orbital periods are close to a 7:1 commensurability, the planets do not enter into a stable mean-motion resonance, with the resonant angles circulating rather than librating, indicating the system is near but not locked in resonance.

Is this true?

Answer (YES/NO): NO